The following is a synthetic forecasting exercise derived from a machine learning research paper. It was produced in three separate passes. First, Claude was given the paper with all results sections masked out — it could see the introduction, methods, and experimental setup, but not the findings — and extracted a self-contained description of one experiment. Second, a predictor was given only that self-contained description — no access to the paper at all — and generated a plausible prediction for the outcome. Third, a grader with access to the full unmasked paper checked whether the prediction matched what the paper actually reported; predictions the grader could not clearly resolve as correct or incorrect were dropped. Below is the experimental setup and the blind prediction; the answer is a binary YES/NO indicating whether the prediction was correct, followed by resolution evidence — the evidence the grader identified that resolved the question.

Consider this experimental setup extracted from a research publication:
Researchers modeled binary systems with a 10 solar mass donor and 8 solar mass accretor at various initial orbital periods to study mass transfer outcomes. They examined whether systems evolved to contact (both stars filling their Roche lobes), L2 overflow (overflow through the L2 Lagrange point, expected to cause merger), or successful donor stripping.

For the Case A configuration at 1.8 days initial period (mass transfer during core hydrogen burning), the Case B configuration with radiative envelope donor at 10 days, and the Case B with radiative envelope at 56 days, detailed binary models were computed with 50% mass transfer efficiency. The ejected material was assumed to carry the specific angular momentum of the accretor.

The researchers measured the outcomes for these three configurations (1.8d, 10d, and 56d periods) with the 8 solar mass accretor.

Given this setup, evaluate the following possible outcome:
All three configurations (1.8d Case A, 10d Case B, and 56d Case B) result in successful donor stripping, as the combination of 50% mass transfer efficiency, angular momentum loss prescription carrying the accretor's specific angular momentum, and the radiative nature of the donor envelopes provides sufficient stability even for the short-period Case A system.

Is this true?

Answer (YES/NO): YES